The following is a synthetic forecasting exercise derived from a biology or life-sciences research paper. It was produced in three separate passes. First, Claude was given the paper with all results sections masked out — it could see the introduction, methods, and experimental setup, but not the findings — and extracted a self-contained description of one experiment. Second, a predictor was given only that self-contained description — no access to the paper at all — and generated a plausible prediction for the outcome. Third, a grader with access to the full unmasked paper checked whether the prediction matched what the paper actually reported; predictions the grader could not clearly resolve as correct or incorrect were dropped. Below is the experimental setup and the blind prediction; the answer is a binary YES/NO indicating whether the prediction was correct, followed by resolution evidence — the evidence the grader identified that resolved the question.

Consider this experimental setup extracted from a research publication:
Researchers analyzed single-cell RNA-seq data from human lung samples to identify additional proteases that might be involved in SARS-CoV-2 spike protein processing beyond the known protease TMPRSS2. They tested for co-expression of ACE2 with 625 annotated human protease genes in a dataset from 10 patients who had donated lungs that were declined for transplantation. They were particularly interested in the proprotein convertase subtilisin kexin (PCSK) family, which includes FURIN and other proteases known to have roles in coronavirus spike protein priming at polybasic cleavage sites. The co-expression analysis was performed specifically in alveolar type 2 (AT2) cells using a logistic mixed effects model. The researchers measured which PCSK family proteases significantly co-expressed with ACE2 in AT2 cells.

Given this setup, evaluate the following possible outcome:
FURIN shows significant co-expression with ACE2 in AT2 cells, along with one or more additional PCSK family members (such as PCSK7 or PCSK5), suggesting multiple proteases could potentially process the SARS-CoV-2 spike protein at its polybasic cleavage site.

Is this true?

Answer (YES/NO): YES